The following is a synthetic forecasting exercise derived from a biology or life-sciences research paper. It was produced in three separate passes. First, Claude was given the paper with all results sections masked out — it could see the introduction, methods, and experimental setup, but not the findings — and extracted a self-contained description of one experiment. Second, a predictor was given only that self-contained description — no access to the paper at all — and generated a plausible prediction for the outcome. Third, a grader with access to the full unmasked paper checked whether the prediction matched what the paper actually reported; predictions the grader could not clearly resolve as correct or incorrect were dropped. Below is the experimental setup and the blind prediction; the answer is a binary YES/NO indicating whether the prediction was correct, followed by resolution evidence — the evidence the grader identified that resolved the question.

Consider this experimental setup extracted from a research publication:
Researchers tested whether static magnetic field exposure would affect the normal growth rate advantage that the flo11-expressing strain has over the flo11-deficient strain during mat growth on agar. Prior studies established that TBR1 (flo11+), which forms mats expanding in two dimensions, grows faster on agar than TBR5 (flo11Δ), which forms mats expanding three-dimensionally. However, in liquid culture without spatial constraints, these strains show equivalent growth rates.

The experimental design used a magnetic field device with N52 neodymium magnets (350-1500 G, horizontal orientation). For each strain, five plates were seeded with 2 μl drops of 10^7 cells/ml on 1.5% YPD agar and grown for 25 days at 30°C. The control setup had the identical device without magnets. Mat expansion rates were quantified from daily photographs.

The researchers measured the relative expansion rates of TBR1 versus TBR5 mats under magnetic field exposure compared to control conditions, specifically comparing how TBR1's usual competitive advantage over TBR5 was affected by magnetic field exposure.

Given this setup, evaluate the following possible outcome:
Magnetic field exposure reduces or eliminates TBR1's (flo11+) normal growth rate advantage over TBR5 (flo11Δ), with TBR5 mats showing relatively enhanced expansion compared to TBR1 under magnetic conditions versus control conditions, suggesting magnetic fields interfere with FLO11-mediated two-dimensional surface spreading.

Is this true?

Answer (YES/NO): YES